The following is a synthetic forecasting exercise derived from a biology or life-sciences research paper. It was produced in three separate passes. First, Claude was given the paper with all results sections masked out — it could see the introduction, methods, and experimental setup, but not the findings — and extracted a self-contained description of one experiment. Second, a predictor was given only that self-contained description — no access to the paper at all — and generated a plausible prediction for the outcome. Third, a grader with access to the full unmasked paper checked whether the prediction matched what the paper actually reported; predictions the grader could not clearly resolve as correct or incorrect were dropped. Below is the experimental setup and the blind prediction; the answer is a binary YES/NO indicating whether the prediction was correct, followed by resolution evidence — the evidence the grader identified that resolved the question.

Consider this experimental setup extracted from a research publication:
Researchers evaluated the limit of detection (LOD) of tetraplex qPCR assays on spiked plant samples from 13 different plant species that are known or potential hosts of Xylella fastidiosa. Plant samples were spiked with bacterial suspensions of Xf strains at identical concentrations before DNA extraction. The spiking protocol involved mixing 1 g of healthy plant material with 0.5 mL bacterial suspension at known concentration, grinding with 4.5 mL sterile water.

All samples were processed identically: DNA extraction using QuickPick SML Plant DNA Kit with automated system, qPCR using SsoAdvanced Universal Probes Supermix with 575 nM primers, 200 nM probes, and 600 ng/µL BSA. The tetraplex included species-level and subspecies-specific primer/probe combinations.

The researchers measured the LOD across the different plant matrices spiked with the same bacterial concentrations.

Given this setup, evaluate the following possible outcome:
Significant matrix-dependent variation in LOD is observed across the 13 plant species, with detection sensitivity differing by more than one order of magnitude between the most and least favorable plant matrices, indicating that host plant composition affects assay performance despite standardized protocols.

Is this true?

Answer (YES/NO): YES